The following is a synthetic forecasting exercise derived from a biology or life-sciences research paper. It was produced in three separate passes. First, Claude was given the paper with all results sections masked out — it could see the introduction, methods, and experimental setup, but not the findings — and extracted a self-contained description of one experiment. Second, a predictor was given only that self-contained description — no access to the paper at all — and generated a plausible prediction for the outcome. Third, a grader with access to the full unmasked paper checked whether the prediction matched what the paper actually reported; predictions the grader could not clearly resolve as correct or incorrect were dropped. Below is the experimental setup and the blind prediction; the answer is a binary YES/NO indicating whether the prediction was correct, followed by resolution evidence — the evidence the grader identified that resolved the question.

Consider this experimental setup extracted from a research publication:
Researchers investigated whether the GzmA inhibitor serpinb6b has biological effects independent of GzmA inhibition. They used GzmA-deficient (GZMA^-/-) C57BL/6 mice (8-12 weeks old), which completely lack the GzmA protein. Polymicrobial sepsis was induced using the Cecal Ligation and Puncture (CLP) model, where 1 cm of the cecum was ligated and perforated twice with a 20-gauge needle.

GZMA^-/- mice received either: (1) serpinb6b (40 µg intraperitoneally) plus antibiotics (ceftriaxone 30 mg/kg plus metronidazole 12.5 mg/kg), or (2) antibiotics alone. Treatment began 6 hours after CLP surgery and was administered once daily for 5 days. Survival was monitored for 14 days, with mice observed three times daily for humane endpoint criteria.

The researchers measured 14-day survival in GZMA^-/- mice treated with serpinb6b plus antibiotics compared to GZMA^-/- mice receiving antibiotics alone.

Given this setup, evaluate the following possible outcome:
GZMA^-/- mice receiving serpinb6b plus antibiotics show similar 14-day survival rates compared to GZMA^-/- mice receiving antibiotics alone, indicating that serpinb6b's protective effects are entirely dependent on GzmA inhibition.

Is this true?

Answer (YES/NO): YES